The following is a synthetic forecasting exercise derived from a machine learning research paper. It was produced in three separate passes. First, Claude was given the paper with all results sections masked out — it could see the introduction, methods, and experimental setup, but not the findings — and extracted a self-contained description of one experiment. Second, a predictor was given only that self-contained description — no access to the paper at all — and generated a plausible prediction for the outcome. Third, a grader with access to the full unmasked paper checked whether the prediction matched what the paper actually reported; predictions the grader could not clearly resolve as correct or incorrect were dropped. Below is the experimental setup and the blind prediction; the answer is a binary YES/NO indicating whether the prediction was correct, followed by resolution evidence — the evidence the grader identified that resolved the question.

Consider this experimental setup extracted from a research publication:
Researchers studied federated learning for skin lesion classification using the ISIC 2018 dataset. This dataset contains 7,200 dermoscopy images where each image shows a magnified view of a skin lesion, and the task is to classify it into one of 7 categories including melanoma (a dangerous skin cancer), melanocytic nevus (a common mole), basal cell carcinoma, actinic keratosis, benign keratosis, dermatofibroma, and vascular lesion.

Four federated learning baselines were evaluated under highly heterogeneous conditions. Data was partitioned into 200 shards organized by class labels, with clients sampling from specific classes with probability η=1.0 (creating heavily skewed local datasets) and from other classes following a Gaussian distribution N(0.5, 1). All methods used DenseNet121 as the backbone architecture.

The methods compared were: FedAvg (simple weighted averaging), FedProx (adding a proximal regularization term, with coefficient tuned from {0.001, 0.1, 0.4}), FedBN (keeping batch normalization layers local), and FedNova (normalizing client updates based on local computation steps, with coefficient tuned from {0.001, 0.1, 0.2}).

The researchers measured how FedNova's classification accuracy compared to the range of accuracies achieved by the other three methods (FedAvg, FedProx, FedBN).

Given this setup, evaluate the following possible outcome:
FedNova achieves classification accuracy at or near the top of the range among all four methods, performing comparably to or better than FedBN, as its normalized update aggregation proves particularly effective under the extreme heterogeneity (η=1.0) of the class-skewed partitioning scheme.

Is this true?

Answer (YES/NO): NO